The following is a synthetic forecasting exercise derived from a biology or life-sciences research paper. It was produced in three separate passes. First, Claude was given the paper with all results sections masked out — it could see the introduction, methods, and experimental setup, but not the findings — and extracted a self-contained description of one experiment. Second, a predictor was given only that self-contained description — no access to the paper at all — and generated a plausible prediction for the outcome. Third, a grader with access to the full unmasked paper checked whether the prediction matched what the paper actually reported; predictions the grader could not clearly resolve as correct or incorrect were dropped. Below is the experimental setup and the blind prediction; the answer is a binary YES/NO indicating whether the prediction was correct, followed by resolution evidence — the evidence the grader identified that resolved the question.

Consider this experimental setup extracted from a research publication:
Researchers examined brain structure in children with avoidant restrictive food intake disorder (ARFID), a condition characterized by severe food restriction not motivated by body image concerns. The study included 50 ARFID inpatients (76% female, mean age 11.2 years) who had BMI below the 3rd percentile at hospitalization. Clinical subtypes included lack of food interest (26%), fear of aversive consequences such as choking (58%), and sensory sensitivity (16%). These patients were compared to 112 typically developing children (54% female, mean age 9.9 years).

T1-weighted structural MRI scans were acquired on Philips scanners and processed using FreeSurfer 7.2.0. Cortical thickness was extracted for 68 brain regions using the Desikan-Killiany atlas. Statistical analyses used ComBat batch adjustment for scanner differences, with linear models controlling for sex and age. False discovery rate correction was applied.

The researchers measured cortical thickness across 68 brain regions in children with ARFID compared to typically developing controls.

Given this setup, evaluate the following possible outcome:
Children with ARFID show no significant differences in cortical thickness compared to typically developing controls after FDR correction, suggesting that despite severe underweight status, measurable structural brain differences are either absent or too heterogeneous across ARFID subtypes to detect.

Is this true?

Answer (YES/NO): YES